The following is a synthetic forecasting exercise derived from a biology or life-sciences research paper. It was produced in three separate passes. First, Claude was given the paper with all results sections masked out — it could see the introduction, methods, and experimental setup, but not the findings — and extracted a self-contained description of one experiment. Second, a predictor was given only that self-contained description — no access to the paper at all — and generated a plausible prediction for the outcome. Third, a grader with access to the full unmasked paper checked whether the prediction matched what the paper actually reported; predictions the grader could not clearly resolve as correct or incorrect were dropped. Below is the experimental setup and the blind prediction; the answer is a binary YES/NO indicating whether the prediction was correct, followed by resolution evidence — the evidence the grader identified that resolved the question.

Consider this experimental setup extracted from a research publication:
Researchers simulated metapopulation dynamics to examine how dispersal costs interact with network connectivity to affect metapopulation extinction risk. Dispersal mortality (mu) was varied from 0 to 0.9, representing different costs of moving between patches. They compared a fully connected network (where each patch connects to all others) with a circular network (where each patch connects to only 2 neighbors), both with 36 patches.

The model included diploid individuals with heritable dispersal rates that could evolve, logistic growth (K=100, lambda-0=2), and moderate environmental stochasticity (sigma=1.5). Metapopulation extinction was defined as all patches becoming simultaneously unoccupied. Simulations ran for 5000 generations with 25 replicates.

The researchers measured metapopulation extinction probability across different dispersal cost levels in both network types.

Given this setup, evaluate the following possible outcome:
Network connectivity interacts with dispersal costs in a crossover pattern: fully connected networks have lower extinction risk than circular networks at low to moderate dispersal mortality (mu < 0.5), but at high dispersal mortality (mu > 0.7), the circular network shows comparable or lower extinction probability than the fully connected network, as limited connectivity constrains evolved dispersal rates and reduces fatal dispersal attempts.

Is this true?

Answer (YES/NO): NO